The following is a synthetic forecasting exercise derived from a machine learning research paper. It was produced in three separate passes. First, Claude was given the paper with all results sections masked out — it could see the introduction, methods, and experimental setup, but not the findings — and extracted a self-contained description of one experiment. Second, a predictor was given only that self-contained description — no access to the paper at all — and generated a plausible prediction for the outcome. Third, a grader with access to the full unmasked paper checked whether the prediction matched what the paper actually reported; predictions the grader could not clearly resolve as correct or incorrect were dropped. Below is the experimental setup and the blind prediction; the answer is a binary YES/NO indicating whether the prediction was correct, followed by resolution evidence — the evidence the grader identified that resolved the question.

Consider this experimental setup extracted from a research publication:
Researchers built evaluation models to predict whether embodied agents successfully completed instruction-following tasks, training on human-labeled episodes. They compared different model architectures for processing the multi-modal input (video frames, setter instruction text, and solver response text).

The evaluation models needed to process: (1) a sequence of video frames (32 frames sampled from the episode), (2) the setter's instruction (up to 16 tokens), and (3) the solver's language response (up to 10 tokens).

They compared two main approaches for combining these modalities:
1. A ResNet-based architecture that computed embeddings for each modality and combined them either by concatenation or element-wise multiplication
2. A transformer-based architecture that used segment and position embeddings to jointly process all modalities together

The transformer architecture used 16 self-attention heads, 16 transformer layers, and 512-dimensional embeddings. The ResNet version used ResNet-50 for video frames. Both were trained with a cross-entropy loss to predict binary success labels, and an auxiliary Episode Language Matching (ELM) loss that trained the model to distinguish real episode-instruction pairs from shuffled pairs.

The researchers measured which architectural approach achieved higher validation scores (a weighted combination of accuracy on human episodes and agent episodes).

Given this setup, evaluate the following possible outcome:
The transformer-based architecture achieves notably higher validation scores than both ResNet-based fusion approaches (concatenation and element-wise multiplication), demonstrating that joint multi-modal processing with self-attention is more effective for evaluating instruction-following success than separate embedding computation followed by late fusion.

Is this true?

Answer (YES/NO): NO